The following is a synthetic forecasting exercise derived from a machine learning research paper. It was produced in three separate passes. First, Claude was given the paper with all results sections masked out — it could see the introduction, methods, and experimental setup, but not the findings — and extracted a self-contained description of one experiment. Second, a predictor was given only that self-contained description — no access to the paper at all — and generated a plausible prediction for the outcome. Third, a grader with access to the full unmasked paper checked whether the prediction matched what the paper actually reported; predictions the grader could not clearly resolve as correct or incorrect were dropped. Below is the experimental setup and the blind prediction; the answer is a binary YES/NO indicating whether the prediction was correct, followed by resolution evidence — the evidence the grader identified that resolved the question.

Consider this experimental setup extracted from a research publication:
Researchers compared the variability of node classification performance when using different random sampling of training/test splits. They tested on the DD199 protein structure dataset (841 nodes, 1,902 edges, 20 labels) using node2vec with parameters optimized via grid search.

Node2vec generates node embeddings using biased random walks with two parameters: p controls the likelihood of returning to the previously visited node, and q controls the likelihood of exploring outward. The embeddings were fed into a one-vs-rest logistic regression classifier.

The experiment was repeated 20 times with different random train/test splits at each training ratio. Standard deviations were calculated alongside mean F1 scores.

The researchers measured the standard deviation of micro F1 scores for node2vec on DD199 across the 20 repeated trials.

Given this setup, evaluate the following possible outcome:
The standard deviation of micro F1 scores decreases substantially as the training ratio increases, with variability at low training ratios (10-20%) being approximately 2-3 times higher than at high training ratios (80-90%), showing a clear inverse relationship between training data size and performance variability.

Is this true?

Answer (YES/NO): NO